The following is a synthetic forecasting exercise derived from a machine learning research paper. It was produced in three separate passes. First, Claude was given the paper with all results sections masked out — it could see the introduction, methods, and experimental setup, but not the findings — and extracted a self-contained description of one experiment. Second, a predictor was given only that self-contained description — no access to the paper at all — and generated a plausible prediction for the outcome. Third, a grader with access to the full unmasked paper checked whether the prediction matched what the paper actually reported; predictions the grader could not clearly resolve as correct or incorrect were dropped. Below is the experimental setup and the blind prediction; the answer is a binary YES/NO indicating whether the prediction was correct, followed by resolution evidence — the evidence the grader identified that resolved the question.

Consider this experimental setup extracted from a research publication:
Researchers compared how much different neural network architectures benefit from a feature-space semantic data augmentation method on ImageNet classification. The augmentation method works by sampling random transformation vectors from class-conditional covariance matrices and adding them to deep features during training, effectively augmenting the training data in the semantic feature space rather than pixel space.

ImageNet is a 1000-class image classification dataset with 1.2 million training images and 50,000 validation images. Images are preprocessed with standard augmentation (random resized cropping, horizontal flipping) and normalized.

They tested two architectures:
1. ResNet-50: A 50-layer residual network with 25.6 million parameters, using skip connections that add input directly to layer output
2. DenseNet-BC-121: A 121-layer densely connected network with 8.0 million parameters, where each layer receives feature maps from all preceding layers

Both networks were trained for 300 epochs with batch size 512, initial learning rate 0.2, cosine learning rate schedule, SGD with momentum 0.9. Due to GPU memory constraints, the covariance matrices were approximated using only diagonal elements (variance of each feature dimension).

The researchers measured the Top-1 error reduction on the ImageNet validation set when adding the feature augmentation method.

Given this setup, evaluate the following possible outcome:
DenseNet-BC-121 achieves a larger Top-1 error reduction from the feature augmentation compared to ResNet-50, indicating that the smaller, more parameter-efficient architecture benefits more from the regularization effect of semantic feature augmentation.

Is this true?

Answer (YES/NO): NO